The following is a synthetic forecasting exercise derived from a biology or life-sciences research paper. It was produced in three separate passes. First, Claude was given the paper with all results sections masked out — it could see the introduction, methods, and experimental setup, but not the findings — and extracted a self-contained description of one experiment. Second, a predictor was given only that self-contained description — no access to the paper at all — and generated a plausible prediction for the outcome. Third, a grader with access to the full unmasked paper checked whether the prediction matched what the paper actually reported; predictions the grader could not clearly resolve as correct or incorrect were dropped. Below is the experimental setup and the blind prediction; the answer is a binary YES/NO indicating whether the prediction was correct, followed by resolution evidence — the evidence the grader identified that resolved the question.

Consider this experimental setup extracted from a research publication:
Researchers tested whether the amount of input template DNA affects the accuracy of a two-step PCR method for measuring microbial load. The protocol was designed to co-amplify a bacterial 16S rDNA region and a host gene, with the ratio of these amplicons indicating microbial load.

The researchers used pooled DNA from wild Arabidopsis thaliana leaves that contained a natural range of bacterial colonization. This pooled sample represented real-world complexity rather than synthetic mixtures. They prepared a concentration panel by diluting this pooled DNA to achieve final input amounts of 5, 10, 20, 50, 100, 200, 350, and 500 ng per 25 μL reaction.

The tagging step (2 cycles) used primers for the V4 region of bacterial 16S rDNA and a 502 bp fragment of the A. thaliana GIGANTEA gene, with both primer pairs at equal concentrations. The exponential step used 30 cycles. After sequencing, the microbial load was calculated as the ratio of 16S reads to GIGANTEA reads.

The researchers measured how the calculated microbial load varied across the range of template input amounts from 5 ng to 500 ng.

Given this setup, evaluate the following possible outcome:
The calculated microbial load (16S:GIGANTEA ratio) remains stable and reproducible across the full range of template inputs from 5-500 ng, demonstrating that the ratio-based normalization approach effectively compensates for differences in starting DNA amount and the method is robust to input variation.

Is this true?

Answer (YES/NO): NO